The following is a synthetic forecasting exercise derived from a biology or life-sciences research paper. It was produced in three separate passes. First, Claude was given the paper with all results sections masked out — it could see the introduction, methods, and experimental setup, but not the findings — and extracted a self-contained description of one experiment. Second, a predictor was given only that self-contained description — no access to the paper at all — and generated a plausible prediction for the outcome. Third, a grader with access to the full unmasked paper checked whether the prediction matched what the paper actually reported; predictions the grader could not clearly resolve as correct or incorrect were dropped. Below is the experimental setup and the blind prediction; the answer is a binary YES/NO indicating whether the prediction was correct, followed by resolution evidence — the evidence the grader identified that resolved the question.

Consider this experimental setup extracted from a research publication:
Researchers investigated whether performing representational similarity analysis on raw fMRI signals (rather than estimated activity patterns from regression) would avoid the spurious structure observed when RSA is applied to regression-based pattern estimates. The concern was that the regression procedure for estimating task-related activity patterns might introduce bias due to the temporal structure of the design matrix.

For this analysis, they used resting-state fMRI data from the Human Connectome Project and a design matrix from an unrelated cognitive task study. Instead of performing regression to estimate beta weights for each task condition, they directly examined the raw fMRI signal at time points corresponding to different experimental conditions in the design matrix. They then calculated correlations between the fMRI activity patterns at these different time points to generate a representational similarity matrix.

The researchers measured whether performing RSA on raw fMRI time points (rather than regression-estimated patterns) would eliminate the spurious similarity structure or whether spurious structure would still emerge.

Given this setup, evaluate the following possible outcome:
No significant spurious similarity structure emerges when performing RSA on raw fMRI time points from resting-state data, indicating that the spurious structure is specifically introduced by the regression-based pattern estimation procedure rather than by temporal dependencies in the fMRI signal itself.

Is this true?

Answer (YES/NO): NO